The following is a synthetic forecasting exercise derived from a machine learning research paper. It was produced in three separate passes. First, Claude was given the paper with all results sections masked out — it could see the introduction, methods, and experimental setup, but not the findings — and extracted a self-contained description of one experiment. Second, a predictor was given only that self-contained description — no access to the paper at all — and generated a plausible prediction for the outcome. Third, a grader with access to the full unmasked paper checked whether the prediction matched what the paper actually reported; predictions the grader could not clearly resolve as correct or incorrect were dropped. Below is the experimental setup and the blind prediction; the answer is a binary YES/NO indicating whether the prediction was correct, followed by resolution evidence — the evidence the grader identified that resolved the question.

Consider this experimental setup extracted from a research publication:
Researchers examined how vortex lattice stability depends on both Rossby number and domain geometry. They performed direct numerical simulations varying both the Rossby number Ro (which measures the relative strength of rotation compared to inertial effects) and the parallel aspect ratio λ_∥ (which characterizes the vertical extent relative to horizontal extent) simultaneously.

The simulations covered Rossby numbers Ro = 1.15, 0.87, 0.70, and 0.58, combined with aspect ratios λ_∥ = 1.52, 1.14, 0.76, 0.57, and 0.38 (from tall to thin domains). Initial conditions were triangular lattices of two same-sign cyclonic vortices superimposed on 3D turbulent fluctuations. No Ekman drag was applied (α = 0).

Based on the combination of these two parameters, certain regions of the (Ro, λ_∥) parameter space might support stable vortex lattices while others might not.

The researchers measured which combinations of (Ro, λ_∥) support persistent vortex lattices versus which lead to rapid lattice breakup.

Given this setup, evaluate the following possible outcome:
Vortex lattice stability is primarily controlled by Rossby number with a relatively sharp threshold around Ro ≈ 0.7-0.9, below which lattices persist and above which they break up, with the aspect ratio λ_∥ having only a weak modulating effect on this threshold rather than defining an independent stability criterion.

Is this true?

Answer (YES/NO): NO